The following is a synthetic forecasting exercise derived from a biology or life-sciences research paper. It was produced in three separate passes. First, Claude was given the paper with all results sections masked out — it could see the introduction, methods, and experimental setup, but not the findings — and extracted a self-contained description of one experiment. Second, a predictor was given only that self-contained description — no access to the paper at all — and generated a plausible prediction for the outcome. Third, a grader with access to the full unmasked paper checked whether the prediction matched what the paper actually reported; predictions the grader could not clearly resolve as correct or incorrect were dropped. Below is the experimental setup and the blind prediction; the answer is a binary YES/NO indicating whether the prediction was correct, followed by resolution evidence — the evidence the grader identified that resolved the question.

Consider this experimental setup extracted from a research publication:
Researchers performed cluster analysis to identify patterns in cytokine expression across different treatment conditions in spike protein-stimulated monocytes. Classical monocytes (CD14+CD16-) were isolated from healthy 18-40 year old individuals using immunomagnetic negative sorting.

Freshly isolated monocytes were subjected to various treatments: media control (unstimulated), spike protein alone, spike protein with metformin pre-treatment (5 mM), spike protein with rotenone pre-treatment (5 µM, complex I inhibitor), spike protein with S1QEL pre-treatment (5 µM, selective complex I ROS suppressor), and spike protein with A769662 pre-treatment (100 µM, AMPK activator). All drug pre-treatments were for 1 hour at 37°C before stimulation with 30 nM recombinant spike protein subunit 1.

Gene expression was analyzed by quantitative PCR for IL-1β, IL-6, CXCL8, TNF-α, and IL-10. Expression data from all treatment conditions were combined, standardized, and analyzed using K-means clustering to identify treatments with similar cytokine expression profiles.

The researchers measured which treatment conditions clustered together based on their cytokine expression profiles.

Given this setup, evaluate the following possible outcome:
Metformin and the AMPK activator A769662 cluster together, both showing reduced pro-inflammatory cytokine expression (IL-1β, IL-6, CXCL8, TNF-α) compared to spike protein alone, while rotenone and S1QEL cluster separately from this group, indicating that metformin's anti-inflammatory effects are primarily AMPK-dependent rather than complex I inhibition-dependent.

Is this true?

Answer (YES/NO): YES